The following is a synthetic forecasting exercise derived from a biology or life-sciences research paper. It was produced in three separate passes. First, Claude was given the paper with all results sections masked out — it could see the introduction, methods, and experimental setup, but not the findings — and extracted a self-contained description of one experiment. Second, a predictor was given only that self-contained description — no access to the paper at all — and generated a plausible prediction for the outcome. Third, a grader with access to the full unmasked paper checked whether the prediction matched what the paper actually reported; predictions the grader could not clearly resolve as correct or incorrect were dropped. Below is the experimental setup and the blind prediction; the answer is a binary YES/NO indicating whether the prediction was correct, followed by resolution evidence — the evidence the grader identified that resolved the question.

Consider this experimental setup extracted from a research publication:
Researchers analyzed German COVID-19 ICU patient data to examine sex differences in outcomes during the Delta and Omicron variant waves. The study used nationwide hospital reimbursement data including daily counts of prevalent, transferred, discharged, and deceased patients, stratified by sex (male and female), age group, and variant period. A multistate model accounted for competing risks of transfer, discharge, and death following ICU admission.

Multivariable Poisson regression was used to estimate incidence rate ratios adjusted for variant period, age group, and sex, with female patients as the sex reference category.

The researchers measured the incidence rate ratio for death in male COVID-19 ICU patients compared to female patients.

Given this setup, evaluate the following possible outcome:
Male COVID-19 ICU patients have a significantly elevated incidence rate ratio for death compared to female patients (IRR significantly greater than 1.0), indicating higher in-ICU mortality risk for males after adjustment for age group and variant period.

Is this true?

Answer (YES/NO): NO